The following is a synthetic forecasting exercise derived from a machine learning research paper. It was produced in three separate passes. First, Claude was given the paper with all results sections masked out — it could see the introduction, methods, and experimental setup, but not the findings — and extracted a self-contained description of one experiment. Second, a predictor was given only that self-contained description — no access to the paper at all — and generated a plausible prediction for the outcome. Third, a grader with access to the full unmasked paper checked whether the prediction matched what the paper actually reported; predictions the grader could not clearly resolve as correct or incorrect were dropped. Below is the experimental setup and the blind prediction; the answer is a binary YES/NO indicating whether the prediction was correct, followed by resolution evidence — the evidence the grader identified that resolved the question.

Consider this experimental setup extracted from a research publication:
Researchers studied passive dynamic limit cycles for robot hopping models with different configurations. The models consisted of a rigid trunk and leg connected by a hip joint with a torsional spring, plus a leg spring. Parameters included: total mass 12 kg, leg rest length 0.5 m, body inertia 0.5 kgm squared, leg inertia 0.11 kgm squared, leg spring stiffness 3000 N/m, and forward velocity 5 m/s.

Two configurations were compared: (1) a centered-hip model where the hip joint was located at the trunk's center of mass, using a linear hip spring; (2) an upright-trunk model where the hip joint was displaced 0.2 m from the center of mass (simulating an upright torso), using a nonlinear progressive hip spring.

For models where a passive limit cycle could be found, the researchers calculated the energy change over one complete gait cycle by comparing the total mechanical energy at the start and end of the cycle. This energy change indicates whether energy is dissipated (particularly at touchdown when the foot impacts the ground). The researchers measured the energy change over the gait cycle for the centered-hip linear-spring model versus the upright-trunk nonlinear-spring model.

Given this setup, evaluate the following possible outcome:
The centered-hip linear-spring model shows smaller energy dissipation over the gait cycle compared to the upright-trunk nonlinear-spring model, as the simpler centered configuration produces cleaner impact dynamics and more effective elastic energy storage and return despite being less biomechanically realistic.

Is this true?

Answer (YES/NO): YES